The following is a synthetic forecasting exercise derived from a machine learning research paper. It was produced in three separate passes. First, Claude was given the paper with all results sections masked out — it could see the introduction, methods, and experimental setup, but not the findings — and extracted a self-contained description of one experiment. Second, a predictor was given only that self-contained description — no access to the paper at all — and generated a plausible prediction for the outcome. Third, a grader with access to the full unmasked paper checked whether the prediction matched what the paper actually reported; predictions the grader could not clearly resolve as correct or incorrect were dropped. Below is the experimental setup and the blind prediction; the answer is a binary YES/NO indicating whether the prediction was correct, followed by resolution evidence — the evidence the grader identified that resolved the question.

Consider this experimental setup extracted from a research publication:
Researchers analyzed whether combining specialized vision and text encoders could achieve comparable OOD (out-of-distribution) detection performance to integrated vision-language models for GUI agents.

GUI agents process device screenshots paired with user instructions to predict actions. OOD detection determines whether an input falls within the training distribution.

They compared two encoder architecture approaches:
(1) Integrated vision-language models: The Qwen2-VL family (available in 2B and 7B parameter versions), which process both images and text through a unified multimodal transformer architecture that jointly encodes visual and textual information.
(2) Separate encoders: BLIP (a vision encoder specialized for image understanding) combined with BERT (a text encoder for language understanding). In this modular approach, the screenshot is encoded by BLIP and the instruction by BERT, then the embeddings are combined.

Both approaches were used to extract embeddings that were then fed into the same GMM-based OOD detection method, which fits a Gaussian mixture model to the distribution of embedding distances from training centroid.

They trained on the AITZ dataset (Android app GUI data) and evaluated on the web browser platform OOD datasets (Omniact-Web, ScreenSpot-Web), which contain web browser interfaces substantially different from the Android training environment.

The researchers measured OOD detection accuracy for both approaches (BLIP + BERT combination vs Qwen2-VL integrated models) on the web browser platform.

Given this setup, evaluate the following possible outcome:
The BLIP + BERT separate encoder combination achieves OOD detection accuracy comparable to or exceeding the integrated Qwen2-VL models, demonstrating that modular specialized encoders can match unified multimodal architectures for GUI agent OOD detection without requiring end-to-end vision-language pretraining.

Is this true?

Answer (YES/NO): NO